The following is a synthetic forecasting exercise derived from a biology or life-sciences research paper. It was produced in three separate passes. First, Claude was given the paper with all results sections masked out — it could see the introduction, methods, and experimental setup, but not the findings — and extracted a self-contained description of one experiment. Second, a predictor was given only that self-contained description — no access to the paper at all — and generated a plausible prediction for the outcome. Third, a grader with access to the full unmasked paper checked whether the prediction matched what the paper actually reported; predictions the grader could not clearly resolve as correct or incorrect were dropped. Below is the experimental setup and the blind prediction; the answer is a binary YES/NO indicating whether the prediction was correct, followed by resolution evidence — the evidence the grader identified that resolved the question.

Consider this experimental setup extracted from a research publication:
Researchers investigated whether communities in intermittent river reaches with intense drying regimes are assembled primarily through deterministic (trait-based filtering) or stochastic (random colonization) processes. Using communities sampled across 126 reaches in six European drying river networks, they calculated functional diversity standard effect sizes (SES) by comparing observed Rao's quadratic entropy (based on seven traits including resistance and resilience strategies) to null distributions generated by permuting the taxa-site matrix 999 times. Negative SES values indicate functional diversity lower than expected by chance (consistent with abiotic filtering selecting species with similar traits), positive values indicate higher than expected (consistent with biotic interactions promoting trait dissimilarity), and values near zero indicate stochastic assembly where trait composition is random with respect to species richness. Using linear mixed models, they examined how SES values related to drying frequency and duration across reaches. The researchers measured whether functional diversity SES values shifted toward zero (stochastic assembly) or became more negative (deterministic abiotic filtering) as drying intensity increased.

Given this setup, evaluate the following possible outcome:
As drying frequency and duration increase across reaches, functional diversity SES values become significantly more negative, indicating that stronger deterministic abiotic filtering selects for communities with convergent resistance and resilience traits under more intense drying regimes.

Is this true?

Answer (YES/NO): YES